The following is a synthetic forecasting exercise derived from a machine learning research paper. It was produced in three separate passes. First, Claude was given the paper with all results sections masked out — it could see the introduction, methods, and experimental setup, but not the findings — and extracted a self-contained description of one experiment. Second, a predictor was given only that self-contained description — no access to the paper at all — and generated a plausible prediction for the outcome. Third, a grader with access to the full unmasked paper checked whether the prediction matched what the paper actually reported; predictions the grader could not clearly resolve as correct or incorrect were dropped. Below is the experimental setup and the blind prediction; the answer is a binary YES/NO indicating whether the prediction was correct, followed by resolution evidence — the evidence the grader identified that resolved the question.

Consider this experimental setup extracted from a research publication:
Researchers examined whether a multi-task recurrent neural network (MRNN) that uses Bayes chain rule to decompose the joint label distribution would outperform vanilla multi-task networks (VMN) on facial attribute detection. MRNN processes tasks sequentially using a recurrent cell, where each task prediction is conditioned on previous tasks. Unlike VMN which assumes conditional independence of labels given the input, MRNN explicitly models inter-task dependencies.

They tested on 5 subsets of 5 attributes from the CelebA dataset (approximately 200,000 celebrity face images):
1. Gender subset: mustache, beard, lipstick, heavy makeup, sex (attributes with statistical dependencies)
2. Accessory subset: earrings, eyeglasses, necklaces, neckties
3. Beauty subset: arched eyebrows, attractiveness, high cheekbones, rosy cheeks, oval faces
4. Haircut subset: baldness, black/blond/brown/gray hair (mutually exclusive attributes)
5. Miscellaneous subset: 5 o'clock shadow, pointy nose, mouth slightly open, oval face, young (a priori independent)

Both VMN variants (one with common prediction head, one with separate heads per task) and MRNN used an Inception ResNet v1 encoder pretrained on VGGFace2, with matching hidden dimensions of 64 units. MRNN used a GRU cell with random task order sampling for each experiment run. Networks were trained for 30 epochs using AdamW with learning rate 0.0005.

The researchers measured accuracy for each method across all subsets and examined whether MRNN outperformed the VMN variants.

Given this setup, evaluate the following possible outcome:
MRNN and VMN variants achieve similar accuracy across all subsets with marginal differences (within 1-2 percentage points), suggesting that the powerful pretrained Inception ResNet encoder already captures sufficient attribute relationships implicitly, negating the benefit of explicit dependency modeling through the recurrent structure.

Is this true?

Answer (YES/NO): NO